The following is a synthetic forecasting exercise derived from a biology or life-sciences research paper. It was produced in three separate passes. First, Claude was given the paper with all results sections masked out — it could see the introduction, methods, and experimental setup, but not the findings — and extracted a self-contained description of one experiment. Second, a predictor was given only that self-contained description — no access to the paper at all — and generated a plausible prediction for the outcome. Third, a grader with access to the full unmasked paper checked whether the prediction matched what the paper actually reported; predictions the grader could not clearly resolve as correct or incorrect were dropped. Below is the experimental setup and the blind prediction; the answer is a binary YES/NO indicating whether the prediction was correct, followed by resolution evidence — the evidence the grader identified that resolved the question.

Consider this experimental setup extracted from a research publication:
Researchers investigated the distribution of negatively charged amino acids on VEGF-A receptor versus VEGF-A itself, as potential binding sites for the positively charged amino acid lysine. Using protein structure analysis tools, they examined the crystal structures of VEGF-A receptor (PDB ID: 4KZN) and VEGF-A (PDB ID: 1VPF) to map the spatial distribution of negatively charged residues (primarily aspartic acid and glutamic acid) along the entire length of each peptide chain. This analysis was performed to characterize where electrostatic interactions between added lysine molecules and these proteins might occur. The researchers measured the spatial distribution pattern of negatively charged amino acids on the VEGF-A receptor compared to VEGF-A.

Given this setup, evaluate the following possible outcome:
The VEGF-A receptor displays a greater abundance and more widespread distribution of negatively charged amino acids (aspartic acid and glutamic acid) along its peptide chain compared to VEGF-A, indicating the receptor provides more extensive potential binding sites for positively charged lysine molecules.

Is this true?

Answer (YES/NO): NO